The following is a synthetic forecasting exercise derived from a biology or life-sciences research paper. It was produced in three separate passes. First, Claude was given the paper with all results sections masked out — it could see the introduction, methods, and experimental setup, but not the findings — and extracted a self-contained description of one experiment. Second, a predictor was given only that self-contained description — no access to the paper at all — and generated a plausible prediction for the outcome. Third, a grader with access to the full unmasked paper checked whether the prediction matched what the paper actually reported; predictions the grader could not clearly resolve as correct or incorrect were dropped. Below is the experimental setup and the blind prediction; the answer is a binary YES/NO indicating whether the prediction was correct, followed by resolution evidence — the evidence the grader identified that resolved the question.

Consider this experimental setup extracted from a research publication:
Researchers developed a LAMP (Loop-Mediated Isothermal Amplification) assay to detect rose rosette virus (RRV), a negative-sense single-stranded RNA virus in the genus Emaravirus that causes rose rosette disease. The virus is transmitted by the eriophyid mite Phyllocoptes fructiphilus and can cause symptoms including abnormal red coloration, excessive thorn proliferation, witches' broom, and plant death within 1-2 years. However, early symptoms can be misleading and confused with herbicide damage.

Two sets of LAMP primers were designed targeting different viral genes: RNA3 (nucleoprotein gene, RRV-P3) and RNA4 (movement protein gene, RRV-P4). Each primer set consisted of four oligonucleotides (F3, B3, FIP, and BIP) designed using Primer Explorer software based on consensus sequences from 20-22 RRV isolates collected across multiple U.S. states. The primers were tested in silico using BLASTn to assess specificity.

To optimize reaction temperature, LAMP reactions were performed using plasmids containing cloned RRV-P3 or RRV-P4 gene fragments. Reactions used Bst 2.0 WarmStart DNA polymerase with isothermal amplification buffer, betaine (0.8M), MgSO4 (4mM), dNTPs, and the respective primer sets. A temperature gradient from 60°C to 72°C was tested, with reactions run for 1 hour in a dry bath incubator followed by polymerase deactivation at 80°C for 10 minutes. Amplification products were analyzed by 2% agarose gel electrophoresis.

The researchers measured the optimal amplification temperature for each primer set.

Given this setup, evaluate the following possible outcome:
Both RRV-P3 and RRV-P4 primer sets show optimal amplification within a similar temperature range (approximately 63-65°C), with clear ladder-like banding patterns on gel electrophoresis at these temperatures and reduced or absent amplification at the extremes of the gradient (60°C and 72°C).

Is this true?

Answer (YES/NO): NO